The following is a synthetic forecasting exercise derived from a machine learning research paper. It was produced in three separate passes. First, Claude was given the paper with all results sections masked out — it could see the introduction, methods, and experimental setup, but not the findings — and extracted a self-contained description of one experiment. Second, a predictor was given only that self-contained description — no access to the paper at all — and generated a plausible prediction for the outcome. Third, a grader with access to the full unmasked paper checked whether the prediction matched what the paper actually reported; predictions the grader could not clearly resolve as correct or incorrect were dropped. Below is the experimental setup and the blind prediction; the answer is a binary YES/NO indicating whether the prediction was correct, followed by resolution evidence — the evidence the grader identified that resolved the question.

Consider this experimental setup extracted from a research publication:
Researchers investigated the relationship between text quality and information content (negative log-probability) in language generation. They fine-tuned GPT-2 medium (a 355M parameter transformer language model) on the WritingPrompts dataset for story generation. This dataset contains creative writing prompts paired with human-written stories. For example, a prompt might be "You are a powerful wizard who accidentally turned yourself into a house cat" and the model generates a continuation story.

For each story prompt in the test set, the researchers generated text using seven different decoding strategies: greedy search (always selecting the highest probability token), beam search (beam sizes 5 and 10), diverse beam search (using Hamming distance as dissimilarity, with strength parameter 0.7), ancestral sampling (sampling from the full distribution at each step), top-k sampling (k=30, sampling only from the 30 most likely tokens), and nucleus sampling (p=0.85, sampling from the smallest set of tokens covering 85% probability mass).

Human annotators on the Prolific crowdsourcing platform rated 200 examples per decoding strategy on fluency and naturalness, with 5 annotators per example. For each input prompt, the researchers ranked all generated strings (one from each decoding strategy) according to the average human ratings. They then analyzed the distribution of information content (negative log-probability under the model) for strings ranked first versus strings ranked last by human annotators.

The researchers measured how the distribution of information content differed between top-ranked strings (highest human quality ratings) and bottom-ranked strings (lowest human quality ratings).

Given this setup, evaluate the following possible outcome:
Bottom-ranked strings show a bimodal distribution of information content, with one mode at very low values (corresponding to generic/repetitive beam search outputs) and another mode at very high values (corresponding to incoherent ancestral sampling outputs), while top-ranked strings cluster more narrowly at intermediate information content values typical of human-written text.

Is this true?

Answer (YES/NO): NO